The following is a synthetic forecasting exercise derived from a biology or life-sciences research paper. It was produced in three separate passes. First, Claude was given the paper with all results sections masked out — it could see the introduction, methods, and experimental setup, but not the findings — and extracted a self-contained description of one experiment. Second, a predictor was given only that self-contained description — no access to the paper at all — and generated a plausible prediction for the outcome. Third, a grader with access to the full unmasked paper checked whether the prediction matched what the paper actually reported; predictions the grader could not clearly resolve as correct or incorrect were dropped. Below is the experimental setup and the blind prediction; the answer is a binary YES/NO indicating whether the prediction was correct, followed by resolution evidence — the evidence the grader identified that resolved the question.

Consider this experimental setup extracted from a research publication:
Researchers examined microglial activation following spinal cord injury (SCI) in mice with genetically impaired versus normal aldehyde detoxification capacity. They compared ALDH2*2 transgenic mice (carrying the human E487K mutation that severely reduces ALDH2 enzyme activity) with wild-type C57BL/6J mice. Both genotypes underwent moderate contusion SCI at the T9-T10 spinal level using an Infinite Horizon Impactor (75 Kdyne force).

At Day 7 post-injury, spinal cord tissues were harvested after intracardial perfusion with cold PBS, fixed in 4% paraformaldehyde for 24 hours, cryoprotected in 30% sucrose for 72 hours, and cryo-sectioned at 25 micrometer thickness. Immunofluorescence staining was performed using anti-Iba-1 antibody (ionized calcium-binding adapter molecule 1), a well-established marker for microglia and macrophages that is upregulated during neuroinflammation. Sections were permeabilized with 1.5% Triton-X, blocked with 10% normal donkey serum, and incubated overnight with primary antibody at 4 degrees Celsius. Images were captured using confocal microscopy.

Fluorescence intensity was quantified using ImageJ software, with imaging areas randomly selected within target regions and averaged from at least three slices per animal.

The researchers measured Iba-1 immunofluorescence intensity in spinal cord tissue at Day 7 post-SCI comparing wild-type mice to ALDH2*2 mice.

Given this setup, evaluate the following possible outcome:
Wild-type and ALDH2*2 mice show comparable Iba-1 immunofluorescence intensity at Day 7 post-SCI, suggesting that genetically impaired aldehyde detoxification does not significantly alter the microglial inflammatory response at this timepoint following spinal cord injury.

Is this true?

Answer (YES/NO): NO